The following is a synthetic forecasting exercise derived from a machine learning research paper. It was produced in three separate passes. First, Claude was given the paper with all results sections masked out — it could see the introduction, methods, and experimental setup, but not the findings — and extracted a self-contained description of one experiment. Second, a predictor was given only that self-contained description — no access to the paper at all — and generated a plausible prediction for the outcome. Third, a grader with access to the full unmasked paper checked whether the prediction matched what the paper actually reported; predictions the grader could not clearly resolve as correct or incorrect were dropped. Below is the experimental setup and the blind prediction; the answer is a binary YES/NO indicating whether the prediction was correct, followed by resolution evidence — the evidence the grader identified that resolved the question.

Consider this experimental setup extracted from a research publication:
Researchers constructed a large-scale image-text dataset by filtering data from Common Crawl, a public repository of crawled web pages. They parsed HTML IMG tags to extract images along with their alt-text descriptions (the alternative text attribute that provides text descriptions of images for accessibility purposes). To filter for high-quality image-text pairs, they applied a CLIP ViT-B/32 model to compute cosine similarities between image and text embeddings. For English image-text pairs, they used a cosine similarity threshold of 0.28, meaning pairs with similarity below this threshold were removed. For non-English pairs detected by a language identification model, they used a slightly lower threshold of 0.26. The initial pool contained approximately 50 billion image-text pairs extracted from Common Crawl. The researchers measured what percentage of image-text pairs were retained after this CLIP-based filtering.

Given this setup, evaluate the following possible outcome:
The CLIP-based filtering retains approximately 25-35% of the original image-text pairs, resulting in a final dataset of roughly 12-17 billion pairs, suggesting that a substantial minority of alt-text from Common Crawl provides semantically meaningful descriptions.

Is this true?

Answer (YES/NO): NO